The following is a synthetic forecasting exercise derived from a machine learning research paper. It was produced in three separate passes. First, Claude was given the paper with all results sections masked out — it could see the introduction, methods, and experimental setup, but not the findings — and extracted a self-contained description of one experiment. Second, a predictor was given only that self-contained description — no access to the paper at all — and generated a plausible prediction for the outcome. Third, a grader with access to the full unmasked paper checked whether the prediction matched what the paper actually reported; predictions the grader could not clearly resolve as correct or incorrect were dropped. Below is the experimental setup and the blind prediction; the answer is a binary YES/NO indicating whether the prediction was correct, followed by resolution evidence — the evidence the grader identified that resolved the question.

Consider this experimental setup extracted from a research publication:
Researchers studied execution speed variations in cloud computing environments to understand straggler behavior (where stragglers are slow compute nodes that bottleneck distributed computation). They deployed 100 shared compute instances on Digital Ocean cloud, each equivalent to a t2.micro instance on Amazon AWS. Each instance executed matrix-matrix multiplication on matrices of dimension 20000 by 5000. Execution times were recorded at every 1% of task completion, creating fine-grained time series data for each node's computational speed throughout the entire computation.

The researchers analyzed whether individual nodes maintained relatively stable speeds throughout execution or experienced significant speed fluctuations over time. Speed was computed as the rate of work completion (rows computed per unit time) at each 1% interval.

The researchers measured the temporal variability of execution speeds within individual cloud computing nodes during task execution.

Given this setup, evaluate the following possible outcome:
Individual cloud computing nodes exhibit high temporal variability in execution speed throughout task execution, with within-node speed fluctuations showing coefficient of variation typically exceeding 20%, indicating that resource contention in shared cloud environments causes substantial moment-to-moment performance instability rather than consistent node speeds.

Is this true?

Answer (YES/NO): NO